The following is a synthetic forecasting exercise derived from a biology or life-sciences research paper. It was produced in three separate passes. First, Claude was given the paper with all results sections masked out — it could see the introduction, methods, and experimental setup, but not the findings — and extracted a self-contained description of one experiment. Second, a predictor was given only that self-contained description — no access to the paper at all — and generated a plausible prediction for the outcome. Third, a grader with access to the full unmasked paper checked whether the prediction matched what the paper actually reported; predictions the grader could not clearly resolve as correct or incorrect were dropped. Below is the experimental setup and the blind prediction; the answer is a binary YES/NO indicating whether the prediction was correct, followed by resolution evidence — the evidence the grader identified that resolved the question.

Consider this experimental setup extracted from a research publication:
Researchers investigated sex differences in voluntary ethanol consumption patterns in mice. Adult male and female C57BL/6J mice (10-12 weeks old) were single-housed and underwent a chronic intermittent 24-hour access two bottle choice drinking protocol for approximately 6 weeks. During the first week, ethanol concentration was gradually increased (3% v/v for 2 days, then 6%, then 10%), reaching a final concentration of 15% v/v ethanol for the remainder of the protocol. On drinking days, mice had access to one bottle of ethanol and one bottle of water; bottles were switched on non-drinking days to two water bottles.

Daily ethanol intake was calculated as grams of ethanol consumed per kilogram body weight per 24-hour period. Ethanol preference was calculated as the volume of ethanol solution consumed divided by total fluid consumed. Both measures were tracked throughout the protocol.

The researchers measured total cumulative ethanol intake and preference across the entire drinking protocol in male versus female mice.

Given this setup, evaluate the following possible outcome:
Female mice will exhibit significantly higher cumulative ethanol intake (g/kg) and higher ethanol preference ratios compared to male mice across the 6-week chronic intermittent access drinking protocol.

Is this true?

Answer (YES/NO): NO